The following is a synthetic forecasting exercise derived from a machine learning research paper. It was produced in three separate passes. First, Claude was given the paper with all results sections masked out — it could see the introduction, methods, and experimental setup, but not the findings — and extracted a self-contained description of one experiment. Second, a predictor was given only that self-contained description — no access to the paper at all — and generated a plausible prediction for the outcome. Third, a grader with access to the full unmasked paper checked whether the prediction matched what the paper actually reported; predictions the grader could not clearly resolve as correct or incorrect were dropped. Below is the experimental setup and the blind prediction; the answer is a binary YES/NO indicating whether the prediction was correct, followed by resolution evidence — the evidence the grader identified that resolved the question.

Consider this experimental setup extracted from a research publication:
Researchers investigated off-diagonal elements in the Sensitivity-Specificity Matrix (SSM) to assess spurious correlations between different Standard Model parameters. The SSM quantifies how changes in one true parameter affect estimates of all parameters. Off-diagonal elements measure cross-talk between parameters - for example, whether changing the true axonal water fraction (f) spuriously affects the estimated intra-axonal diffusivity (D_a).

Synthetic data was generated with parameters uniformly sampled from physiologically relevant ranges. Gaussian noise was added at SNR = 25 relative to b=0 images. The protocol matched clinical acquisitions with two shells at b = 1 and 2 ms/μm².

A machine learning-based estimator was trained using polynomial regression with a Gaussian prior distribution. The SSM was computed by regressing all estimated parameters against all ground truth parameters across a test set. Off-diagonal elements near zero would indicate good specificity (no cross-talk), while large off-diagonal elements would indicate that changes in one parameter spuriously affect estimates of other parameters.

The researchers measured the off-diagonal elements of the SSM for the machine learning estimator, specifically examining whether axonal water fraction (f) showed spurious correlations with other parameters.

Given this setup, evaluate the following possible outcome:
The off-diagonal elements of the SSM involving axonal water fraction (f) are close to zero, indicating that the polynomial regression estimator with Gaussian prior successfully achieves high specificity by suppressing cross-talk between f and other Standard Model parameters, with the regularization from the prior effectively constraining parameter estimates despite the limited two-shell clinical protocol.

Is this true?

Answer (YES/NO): YES